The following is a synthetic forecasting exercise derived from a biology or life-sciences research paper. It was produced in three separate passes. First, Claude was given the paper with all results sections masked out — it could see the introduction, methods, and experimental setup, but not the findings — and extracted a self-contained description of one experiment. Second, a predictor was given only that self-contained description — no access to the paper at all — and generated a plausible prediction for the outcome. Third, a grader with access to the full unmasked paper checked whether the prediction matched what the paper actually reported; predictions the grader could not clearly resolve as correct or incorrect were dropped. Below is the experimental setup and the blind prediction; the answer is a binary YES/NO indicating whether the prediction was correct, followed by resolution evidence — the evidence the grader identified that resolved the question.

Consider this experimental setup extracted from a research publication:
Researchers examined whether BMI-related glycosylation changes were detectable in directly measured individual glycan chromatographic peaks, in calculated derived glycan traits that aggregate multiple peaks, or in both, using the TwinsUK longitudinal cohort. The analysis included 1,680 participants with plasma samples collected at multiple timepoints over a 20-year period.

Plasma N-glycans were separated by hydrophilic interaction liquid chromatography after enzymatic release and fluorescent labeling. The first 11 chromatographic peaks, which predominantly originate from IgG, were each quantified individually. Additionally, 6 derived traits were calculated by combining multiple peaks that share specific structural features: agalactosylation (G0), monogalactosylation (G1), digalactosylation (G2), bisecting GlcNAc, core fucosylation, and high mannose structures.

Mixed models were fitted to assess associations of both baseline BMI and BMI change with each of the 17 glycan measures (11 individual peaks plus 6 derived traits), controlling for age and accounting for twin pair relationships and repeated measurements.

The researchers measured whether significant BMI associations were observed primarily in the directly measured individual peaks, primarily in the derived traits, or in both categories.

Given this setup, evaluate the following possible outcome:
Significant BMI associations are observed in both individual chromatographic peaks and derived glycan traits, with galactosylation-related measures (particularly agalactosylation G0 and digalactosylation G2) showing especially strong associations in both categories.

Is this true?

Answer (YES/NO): NO